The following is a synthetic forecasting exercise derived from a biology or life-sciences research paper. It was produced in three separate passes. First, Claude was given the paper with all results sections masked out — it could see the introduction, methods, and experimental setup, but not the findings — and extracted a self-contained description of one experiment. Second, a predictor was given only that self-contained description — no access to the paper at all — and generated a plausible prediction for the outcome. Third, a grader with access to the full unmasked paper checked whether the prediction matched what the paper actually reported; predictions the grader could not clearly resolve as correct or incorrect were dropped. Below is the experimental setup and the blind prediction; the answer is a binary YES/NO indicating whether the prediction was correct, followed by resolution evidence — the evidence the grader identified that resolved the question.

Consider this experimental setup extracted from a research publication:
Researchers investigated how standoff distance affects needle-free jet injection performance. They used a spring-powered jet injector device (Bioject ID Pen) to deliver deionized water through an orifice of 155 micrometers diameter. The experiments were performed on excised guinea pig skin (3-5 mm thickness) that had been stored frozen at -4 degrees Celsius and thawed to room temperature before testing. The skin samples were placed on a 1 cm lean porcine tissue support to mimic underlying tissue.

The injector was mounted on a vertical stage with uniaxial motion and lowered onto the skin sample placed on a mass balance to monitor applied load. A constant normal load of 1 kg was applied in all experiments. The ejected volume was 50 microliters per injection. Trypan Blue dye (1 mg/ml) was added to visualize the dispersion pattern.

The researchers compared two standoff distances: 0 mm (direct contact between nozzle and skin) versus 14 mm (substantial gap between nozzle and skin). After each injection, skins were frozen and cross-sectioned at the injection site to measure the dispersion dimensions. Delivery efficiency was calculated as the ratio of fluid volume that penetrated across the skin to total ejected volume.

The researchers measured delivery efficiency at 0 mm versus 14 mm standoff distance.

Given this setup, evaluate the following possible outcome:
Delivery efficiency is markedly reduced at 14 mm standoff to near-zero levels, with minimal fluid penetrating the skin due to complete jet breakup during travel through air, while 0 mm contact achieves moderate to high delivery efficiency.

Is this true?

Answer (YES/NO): NO